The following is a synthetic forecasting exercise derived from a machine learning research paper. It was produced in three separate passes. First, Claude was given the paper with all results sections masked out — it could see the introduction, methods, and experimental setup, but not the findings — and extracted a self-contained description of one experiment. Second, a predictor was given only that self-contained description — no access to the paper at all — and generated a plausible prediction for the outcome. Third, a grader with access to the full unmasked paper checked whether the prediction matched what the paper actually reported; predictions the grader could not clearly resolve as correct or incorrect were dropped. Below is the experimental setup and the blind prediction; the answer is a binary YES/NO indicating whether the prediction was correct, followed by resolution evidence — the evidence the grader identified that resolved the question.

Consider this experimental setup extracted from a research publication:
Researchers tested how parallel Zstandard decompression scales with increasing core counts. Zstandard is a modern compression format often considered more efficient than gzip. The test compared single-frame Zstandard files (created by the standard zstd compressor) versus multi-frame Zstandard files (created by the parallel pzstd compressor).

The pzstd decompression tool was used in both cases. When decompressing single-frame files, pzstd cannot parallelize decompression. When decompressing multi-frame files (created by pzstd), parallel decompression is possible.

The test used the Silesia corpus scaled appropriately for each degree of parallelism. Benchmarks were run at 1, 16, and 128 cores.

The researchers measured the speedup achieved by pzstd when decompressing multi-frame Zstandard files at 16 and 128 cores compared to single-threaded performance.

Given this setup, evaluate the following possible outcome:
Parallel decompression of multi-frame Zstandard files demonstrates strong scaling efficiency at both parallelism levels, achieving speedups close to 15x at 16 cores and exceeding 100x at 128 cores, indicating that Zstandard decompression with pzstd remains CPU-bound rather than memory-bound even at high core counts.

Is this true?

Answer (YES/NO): NO